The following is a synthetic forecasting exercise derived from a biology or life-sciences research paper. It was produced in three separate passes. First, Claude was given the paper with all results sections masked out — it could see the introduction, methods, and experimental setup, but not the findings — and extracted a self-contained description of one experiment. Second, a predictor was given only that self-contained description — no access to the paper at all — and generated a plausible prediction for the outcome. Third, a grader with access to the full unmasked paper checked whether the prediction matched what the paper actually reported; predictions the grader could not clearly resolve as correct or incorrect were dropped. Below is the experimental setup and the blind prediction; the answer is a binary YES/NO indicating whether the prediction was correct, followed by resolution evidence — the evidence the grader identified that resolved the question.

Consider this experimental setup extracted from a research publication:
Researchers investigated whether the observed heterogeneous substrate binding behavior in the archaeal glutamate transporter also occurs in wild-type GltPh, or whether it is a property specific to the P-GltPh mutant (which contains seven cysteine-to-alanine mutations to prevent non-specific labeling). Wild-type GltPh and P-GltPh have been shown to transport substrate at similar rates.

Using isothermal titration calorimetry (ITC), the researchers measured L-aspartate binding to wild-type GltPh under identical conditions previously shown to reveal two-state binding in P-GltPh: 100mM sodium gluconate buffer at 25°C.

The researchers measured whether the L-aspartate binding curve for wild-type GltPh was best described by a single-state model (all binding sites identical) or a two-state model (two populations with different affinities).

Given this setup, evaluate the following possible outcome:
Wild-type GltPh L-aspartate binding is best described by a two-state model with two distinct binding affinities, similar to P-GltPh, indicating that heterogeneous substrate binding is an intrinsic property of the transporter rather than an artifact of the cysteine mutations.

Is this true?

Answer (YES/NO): NO